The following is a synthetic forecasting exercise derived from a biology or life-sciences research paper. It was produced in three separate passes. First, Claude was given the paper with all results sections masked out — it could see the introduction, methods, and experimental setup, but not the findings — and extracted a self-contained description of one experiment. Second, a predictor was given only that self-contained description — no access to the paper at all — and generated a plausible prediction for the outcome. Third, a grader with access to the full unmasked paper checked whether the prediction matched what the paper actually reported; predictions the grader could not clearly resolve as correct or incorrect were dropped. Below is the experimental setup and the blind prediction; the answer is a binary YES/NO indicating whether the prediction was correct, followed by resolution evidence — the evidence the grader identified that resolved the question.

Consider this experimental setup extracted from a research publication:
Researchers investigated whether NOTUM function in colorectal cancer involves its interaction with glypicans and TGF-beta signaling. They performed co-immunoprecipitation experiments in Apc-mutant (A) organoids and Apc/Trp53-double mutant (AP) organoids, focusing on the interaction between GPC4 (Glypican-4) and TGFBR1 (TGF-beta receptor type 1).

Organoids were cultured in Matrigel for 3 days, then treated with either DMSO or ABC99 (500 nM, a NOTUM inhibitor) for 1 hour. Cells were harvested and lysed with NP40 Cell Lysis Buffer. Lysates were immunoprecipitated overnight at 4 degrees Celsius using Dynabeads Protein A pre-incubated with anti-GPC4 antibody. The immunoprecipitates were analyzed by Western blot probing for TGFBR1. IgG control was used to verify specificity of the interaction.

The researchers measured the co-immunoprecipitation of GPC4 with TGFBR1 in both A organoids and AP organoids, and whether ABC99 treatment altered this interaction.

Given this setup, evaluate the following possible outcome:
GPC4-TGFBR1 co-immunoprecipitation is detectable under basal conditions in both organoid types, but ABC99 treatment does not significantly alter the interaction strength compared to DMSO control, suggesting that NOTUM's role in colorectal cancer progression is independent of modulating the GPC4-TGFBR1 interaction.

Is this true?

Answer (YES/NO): NO